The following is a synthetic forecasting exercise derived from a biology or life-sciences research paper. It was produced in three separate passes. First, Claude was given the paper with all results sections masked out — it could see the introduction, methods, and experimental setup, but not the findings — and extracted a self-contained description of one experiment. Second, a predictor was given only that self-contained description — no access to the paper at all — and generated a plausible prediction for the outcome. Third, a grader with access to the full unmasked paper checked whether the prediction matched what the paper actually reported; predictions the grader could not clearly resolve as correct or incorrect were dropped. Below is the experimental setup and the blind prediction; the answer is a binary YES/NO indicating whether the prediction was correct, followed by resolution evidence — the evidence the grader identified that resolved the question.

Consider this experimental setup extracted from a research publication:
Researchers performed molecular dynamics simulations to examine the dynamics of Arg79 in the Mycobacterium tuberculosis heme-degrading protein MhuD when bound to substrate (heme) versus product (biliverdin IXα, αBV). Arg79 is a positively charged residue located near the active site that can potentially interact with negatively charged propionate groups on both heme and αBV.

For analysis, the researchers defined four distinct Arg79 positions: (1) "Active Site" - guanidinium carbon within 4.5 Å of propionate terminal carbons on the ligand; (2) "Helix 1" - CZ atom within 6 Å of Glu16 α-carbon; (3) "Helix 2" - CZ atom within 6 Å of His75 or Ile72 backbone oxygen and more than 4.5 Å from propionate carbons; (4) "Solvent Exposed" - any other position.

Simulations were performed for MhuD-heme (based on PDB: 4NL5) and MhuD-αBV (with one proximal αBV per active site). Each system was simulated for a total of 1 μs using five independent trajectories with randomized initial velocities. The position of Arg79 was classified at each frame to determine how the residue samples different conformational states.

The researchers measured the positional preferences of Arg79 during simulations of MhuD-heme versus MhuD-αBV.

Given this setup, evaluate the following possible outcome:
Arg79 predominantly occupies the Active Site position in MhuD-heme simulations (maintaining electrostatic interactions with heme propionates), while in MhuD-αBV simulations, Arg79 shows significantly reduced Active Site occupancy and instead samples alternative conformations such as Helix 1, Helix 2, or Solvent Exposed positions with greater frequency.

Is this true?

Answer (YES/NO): NO